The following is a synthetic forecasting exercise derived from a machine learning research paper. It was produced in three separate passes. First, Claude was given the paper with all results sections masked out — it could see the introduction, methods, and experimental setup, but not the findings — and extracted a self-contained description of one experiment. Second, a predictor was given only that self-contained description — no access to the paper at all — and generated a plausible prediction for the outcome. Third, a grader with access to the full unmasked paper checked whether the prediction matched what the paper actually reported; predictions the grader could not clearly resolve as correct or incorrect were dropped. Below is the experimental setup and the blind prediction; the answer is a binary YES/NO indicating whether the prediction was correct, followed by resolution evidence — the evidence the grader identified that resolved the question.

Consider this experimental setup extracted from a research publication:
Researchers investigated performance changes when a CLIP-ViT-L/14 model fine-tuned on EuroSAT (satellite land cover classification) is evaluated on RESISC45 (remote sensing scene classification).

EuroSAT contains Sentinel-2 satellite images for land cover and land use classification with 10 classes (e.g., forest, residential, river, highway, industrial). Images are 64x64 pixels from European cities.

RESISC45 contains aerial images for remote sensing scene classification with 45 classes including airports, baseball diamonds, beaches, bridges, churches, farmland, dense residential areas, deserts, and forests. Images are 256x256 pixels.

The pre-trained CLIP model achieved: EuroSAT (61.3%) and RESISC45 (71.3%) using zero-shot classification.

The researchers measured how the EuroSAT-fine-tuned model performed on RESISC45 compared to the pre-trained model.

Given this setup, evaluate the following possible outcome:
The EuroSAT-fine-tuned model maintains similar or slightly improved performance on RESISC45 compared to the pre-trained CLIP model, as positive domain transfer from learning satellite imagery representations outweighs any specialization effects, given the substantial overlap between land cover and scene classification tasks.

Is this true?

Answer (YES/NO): NO